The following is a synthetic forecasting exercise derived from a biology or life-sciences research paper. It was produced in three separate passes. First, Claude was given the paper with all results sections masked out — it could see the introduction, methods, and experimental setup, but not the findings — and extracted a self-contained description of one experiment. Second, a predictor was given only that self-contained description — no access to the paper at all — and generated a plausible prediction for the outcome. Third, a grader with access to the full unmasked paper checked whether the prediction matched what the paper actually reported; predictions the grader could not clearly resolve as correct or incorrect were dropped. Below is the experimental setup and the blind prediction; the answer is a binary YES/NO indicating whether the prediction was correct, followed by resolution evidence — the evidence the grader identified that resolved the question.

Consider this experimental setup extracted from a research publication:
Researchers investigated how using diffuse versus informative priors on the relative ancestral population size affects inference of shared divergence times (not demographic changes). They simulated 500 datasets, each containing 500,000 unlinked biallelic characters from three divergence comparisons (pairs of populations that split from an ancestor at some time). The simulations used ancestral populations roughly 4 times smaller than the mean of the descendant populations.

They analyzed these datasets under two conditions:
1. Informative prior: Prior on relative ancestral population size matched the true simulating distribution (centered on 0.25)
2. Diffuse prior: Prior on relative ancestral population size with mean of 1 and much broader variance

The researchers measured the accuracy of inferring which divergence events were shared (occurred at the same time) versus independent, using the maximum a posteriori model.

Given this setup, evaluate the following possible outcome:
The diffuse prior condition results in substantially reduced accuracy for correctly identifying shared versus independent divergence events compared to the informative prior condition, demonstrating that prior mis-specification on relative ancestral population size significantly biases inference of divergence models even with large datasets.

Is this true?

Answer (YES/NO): NO